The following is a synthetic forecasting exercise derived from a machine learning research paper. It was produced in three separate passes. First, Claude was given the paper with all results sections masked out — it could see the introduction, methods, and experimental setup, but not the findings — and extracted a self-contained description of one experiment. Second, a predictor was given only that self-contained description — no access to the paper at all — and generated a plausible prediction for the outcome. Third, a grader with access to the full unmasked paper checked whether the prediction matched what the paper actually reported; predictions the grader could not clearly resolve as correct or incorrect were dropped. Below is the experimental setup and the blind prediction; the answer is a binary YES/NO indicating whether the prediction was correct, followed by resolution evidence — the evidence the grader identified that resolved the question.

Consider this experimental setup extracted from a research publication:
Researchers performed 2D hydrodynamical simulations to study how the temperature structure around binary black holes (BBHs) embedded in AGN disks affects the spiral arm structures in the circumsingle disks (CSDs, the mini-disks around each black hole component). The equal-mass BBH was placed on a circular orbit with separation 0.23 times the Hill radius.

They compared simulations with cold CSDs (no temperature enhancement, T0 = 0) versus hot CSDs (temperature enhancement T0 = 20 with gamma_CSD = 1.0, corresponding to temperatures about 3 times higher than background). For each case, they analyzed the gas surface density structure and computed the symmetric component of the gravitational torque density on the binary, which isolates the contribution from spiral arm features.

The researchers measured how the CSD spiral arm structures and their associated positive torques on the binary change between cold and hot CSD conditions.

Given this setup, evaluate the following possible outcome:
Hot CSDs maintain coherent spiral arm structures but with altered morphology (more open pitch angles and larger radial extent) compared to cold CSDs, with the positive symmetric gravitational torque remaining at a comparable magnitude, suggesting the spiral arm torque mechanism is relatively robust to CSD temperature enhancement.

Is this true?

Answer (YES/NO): NO